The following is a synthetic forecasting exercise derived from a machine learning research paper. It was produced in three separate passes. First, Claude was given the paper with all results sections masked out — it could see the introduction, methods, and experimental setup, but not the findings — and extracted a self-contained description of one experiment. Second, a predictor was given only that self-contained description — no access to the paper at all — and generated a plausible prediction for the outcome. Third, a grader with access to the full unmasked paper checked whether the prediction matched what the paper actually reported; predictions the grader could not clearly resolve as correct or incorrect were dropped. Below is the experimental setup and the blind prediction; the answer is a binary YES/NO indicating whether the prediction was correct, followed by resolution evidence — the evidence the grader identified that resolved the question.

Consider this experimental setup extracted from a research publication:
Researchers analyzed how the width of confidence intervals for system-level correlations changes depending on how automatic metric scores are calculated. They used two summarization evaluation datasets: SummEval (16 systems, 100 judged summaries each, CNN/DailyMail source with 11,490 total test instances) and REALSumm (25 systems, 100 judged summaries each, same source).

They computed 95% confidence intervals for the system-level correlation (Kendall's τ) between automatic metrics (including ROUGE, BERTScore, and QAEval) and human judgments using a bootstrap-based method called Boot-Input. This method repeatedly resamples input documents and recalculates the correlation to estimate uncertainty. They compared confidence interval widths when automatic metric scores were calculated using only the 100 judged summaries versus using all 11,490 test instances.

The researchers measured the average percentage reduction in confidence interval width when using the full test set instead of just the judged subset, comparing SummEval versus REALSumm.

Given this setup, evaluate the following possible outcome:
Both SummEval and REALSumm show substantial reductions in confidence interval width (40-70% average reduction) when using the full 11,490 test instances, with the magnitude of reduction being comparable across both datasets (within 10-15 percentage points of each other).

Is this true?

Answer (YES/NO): NO